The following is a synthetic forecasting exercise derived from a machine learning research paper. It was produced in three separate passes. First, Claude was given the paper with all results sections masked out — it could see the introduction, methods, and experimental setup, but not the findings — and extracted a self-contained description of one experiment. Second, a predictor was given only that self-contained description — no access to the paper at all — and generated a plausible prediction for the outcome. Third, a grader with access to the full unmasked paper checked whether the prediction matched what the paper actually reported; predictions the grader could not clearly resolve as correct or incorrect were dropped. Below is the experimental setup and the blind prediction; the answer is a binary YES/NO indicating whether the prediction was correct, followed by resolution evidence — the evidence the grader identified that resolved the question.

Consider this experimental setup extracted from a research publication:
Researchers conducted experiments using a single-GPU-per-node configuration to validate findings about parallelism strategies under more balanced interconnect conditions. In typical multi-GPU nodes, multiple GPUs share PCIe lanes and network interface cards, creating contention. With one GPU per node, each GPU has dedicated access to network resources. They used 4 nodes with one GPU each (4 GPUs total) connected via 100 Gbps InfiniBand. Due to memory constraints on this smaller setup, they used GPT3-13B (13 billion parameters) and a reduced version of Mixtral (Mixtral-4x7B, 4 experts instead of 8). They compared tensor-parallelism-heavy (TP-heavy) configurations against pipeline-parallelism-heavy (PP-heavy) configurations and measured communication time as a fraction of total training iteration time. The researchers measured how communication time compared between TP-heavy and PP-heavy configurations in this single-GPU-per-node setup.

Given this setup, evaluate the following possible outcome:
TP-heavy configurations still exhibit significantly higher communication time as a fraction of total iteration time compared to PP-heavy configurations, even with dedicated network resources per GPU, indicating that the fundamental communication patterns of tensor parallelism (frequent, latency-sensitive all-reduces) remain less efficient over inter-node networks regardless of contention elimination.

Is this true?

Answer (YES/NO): YES